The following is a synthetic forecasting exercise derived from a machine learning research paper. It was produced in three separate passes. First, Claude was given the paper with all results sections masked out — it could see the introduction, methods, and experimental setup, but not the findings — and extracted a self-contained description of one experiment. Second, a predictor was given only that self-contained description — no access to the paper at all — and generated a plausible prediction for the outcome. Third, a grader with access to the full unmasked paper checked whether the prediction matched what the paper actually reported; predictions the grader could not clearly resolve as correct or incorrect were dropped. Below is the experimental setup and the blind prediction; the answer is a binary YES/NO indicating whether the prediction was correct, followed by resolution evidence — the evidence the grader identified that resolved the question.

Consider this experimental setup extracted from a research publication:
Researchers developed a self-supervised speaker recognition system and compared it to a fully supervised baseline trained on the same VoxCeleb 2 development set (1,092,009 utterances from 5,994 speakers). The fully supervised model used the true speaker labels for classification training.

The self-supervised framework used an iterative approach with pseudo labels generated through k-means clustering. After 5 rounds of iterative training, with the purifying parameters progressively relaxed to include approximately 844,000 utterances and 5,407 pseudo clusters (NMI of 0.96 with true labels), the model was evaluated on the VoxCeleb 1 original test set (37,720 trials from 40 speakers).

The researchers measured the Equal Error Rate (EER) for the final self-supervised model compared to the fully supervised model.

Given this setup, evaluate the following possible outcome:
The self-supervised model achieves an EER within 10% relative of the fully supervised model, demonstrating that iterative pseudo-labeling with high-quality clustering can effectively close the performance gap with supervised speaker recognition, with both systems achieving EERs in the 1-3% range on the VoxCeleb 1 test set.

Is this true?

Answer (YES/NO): NO